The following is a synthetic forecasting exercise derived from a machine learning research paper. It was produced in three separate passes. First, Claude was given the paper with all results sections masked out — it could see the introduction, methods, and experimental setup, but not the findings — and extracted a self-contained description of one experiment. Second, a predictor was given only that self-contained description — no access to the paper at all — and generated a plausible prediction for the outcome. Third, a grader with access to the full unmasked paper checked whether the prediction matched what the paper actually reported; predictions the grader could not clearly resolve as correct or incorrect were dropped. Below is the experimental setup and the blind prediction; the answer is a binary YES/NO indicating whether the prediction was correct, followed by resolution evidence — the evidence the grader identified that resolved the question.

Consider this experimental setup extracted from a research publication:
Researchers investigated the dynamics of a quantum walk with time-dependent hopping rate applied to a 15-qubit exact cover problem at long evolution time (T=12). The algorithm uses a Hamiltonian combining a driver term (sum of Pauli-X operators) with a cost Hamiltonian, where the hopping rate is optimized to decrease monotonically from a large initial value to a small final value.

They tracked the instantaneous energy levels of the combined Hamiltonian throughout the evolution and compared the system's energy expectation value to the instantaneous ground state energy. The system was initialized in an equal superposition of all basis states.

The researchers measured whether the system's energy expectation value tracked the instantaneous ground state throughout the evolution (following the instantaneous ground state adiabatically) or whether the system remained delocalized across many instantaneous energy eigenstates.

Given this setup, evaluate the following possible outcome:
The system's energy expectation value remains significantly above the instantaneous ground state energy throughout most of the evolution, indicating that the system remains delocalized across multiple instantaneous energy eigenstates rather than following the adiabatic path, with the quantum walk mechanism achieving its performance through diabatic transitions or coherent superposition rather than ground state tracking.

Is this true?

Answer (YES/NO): NO